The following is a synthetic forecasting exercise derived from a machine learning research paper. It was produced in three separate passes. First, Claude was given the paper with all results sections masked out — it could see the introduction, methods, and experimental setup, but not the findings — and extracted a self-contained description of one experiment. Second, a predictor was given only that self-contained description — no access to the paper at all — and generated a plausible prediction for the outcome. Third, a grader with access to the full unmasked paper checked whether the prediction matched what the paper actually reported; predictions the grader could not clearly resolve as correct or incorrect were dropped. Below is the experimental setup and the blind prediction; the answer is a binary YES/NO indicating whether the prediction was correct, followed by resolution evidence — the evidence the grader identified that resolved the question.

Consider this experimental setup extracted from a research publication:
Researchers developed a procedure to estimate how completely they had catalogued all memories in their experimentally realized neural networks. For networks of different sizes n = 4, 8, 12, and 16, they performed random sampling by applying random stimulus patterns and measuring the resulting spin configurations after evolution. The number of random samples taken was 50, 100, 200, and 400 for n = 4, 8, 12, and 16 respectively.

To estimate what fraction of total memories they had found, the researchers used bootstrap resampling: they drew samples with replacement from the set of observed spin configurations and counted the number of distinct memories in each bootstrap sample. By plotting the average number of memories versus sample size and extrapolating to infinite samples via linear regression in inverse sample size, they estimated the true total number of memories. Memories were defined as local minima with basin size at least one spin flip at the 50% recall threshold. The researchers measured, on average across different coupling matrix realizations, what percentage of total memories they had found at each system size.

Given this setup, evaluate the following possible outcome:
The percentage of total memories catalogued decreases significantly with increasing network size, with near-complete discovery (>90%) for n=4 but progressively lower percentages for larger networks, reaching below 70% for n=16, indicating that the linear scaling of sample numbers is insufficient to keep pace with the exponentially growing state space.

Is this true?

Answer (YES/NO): NO